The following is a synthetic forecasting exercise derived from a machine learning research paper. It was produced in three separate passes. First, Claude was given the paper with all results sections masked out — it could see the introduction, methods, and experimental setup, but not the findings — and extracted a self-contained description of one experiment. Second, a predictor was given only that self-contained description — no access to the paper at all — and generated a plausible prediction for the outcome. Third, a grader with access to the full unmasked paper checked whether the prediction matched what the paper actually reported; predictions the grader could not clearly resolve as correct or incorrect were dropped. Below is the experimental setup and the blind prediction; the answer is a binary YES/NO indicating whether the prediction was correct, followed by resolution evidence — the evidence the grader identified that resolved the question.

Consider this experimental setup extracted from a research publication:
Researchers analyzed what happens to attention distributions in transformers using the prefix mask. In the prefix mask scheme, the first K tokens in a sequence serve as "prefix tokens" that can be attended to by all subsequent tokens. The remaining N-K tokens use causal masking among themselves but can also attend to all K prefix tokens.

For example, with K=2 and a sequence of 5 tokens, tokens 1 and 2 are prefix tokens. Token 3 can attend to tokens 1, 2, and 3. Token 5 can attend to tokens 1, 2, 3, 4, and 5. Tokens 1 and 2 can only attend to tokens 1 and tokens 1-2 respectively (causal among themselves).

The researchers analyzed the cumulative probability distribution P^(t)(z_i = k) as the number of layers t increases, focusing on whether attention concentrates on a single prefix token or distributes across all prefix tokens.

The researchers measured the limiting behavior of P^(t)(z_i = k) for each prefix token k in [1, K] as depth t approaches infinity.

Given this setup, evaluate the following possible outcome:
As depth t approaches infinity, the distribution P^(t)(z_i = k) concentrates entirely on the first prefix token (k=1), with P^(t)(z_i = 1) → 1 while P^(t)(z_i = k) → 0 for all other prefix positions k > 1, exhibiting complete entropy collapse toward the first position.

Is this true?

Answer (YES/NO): NO